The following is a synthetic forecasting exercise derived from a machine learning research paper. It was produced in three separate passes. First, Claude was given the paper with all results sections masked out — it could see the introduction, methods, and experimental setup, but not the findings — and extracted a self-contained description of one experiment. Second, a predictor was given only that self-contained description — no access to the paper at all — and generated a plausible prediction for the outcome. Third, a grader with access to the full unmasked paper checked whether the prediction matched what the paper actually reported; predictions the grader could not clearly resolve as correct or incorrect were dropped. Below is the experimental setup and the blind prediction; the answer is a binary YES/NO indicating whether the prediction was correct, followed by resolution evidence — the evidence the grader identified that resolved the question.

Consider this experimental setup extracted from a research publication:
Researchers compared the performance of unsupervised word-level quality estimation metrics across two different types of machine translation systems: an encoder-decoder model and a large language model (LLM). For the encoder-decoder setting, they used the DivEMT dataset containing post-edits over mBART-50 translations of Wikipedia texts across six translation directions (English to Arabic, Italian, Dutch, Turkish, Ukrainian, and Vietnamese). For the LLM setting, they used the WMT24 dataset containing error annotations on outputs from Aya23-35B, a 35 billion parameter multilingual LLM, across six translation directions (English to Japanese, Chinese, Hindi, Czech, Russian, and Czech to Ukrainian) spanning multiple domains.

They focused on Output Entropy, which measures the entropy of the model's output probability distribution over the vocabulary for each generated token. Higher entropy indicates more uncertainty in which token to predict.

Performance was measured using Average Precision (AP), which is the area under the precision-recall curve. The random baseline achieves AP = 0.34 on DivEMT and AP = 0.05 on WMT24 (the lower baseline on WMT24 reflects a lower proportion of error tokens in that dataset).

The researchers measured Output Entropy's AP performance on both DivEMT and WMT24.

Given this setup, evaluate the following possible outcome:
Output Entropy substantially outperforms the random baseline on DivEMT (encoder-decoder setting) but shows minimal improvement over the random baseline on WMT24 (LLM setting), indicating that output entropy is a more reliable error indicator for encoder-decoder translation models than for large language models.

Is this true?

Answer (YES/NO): NO